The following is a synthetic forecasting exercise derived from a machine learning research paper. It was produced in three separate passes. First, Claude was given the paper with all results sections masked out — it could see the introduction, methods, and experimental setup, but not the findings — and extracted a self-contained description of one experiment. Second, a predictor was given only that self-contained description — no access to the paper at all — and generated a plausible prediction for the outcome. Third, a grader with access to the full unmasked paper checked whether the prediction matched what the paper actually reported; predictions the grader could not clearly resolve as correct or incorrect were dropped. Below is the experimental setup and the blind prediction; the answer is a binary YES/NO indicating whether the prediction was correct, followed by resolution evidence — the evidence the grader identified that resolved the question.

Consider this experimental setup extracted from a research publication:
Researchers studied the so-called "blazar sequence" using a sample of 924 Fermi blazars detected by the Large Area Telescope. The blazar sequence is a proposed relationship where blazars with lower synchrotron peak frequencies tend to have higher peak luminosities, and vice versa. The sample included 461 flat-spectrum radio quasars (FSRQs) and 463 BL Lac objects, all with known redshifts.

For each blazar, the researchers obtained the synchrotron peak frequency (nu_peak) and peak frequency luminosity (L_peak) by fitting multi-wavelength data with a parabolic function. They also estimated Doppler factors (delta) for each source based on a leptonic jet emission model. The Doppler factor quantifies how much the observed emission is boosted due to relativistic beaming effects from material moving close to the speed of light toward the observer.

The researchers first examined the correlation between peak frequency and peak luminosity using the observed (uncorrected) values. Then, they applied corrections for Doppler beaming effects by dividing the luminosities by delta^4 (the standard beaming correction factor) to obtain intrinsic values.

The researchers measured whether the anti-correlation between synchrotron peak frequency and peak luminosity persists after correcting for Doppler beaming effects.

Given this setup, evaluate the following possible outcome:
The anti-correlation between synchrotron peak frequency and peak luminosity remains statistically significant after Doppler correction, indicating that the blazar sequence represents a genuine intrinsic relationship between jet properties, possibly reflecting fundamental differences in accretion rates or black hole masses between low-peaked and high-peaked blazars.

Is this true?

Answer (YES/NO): NO